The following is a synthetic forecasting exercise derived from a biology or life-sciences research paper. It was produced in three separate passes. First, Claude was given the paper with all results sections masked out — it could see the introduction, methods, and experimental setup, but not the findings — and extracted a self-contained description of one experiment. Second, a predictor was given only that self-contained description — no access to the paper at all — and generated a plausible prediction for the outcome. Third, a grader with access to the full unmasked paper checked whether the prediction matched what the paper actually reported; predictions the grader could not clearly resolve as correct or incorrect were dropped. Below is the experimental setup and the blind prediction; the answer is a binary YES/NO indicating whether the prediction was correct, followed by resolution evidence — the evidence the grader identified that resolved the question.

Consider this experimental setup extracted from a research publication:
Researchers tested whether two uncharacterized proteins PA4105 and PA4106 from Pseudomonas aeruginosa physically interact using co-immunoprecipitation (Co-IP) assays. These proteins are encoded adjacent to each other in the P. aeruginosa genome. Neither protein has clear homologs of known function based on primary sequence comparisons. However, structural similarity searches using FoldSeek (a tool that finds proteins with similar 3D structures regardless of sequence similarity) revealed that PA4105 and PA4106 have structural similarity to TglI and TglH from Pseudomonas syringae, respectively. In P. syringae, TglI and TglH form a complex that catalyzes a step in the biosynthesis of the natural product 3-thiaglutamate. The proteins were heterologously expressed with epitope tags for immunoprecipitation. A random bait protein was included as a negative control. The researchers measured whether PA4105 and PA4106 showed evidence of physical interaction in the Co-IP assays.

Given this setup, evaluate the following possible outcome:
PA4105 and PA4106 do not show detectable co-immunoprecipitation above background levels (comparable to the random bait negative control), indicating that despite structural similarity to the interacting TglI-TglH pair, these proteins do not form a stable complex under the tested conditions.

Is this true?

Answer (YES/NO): NO